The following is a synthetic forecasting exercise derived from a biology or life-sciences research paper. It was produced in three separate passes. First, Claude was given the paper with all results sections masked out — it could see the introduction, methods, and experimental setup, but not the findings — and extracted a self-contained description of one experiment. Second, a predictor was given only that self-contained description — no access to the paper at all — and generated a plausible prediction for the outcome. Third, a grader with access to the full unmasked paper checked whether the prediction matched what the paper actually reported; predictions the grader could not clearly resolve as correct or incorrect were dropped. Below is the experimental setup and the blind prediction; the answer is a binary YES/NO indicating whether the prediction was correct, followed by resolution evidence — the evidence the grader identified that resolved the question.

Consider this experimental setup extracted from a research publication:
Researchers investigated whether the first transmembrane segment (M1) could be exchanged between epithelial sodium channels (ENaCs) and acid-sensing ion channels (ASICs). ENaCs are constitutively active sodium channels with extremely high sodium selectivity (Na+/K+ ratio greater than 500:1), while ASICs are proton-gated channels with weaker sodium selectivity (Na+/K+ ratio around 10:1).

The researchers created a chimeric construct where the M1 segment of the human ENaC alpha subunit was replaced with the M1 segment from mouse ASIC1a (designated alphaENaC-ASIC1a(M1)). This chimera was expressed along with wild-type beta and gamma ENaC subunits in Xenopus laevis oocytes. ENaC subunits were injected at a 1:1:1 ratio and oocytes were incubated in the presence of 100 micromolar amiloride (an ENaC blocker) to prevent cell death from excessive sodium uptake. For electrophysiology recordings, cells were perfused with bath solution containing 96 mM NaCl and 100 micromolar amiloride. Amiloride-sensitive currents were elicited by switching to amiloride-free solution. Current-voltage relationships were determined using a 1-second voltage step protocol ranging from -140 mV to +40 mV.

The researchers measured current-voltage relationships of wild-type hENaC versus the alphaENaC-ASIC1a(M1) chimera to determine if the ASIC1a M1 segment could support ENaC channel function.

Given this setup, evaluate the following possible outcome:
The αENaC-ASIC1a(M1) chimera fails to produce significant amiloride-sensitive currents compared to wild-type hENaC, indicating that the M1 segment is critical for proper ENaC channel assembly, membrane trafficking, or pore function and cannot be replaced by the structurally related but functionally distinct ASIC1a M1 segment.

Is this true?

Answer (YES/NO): NO